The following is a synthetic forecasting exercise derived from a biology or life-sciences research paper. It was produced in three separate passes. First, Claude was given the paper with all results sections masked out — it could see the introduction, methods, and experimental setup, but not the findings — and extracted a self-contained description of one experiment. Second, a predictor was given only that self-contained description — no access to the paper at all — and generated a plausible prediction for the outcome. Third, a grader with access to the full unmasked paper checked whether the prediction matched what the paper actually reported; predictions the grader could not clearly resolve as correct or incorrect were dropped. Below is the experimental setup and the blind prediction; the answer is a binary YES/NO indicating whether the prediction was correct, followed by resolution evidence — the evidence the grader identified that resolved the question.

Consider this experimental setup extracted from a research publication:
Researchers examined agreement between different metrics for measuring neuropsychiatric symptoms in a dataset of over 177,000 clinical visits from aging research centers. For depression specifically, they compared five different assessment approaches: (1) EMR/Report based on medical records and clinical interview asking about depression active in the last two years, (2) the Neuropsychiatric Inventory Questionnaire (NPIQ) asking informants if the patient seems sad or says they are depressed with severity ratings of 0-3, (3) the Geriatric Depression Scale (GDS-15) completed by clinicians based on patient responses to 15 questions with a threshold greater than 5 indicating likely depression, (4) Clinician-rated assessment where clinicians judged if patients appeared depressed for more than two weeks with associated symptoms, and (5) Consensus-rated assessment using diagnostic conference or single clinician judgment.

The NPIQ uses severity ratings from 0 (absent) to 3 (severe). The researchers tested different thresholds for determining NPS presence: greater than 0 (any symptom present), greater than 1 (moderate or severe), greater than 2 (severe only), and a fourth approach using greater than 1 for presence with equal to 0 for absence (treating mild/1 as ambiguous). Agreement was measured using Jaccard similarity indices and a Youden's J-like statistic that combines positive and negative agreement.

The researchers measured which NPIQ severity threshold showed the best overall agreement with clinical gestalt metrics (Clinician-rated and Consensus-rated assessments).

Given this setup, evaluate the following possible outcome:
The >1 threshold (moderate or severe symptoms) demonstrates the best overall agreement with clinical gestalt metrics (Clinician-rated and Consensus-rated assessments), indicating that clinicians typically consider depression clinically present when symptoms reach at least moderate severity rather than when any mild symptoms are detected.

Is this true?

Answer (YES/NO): NO